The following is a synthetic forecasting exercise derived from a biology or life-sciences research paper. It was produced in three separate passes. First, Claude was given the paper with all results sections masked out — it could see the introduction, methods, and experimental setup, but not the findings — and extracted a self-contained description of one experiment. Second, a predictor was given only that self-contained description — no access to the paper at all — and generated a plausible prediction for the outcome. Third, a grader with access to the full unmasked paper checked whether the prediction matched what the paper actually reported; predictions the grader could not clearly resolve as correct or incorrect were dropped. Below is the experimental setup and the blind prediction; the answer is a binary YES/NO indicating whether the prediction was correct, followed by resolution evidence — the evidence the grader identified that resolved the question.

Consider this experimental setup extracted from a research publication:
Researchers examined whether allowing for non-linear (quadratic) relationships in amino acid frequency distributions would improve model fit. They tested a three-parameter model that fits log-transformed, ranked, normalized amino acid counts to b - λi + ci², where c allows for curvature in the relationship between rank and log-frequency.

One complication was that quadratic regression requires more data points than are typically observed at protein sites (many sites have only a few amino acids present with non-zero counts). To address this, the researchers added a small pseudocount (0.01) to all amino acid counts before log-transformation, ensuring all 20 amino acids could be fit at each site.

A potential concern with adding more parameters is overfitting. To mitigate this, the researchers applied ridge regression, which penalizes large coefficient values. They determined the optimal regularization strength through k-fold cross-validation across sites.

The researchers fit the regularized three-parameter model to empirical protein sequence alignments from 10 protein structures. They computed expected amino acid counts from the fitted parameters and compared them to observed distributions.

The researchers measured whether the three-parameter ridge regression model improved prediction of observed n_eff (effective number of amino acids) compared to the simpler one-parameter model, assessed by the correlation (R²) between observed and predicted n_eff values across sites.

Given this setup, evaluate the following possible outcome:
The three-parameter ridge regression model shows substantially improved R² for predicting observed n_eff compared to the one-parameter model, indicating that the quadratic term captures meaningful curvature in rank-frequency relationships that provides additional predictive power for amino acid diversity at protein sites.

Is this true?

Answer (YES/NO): NO